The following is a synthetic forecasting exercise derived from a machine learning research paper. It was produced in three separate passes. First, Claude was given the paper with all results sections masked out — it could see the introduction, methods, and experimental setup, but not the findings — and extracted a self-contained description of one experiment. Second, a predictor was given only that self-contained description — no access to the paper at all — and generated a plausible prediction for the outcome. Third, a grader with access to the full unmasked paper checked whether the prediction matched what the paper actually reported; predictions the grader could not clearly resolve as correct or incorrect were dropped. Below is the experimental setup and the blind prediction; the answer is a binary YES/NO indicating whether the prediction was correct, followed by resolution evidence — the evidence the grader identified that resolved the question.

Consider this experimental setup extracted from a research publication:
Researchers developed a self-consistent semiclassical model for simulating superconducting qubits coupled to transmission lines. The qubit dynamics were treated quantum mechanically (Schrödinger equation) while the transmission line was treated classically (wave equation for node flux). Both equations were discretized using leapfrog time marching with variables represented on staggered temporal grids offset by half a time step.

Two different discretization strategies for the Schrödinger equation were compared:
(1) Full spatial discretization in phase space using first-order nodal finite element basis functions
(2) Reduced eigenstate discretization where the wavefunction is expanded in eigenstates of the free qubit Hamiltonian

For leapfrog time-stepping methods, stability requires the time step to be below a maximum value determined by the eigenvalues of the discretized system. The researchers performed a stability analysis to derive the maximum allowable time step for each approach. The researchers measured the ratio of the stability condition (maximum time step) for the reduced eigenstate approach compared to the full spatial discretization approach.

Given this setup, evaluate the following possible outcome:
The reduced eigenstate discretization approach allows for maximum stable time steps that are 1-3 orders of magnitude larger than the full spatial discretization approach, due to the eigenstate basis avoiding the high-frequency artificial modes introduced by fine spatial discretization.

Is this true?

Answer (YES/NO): YES